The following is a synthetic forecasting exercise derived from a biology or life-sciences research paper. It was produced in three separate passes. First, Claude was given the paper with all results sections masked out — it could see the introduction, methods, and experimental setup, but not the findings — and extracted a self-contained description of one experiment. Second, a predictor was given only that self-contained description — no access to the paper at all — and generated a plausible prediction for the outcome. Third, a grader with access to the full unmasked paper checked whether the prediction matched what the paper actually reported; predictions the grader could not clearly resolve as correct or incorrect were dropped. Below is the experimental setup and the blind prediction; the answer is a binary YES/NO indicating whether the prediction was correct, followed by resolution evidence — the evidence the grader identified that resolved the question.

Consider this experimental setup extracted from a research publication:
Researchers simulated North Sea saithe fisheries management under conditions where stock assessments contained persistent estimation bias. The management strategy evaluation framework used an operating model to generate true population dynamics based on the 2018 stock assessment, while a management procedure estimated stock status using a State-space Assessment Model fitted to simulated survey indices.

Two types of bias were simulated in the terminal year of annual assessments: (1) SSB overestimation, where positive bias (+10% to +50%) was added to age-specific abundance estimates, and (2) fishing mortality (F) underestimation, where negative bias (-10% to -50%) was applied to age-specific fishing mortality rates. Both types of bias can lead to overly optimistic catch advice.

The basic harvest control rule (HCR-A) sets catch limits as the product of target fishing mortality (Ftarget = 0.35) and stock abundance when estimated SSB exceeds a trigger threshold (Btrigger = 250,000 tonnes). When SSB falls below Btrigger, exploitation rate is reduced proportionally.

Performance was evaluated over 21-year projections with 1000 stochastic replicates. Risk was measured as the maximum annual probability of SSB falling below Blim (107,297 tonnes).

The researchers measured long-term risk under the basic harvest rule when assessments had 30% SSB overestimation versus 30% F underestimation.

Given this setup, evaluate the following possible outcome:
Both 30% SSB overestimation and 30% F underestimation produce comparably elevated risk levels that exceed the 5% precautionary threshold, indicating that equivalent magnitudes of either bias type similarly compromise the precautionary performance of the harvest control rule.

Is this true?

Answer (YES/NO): NO